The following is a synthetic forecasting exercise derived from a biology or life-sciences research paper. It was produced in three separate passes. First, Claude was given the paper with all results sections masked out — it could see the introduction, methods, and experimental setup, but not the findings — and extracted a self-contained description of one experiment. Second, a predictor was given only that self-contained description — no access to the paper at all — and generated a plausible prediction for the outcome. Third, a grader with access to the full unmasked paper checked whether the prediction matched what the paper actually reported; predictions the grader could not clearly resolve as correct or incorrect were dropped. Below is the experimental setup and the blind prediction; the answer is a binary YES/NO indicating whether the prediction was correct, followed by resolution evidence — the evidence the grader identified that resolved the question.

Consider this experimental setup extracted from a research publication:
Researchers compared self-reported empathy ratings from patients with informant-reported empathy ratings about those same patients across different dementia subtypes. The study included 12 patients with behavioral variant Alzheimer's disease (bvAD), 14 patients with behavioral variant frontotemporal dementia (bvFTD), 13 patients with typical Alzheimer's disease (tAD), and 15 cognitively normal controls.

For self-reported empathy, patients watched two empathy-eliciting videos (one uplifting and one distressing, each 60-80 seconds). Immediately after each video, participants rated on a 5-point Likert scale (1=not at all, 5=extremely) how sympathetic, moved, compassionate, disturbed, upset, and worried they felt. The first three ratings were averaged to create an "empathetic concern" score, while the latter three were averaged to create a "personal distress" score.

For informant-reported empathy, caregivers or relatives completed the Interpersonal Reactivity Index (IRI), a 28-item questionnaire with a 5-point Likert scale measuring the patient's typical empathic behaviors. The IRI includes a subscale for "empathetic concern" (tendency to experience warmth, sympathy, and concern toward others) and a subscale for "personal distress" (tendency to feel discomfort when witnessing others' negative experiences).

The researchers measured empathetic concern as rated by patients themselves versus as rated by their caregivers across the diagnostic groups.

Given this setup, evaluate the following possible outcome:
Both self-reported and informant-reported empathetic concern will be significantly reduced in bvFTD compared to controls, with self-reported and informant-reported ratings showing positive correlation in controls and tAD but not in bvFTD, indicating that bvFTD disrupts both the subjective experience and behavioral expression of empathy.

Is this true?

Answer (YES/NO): NO